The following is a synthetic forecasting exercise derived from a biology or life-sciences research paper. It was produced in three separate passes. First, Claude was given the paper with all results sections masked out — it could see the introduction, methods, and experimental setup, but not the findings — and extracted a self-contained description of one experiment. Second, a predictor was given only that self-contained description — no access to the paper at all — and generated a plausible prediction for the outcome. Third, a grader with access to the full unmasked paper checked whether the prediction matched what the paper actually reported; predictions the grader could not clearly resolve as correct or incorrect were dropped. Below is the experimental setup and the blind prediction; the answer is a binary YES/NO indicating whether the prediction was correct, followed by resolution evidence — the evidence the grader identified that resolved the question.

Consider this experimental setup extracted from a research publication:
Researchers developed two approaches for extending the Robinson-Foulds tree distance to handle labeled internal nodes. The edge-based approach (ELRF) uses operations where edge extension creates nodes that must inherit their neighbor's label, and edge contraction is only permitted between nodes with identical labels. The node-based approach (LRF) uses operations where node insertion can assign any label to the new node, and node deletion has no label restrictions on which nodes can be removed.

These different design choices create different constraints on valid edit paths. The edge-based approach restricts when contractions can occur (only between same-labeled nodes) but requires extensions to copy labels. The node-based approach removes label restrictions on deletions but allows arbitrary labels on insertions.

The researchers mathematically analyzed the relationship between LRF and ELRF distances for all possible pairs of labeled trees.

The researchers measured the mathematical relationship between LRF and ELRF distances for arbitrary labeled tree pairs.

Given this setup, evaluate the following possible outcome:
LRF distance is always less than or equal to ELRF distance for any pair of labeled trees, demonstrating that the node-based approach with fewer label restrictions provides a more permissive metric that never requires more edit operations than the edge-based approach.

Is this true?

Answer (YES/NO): YES